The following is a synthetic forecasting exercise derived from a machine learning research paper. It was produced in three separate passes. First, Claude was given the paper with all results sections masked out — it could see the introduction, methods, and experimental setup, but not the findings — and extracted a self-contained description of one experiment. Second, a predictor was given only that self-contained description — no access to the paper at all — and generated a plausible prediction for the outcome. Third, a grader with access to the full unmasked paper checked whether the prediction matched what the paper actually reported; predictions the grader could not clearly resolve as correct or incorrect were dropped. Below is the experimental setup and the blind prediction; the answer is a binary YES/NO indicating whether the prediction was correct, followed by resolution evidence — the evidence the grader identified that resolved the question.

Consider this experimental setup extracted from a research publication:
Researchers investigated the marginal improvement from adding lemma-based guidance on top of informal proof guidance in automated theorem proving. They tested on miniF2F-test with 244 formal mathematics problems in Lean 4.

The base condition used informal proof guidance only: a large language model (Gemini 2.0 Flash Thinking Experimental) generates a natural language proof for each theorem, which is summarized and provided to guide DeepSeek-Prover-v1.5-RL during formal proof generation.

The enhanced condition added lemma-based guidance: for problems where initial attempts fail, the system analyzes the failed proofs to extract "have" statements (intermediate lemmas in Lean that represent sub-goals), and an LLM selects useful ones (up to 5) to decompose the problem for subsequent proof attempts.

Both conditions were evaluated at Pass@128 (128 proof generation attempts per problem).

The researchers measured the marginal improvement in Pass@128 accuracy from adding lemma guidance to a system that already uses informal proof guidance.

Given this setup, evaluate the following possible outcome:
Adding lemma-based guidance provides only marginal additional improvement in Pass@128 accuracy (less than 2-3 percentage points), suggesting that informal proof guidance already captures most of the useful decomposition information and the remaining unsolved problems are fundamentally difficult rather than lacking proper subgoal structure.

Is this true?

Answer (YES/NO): NO